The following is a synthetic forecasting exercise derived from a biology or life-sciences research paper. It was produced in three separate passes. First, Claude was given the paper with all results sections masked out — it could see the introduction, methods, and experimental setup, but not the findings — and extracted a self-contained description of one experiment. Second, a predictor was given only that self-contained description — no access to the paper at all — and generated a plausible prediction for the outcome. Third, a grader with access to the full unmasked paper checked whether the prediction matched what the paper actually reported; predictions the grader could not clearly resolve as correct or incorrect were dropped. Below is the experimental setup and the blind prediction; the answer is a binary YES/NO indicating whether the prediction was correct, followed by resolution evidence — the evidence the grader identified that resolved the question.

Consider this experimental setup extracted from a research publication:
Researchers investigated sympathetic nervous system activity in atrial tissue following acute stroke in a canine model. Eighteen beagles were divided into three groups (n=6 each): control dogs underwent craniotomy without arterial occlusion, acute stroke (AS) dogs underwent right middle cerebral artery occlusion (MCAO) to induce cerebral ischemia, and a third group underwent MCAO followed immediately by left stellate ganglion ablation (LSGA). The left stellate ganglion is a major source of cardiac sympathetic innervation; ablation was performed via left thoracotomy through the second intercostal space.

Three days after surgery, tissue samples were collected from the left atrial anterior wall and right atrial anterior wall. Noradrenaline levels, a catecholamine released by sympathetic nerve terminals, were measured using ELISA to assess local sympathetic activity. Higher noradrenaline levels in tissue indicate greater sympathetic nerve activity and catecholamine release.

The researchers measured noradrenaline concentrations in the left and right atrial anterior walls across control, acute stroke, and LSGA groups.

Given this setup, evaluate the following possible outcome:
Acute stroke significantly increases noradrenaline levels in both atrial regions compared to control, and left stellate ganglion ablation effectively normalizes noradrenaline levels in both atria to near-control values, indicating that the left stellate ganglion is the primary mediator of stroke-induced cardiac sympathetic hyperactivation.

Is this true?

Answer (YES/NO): NO